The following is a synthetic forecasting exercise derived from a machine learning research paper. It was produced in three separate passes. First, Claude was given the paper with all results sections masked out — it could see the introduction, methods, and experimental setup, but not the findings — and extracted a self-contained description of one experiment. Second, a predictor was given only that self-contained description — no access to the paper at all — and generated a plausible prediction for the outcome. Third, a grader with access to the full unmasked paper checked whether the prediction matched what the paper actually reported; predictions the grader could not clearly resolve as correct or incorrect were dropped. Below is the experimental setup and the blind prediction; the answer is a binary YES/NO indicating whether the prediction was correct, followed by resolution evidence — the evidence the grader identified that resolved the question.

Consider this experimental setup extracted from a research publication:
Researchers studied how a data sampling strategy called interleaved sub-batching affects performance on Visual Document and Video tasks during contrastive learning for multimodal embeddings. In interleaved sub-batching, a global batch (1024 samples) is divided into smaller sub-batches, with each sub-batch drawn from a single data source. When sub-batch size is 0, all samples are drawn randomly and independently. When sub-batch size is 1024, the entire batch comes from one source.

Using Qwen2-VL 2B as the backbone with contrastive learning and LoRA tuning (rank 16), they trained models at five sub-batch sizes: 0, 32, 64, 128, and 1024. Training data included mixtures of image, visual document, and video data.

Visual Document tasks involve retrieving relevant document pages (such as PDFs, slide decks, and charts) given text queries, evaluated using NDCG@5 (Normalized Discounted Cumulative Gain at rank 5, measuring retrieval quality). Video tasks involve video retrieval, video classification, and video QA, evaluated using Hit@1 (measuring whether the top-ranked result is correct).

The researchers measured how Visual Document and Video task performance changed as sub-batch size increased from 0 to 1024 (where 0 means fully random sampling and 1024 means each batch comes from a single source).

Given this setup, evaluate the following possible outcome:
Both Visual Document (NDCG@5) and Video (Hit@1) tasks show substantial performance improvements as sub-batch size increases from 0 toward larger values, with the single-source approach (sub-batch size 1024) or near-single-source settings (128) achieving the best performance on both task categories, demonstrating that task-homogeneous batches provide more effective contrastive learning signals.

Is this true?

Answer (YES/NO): NO